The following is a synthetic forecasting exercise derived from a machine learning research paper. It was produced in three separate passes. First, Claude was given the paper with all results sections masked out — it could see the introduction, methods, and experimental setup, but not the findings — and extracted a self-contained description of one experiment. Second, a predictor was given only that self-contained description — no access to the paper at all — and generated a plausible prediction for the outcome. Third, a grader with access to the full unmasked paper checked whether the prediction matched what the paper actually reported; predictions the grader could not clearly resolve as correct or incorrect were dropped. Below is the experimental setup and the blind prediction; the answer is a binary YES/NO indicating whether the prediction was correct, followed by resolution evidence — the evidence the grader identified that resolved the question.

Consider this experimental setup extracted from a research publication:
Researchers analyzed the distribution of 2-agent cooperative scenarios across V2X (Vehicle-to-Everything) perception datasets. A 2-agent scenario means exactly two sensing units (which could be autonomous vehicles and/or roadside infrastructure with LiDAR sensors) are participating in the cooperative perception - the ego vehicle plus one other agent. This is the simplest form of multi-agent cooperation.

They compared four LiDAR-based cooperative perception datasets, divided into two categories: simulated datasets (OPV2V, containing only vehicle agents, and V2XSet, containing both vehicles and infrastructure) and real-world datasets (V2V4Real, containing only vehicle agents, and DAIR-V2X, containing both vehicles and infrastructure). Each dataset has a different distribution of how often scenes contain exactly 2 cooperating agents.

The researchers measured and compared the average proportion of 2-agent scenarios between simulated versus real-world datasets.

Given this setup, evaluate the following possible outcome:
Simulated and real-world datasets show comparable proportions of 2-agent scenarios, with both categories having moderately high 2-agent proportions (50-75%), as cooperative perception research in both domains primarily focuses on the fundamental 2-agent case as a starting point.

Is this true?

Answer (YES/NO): NO